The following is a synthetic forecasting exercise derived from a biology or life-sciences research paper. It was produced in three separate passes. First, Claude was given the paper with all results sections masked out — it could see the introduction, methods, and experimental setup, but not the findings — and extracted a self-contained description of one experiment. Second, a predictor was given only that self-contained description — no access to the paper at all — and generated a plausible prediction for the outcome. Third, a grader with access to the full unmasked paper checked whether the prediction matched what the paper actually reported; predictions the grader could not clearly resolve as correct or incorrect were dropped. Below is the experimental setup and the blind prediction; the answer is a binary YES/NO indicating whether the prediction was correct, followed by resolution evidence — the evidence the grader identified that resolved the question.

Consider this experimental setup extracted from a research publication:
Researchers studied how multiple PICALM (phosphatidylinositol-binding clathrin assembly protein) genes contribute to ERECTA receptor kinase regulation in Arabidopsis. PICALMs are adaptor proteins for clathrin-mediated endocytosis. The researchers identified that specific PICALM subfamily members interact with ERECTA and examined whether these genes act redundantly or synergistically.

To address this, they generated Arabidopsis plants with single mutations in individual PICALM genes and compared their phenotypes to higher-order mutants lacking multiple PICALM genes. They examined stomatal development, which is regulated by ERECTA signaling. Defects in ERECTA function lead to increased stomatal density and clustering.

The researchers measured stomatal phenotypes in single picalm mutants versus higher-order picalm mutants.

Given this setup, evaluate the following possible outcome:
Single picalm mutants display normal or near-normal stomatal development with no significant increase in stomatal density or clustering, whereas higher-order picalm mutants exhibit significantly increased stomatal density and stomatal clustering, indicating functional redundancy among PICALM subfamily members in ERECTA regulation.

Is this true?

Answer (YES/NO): NO